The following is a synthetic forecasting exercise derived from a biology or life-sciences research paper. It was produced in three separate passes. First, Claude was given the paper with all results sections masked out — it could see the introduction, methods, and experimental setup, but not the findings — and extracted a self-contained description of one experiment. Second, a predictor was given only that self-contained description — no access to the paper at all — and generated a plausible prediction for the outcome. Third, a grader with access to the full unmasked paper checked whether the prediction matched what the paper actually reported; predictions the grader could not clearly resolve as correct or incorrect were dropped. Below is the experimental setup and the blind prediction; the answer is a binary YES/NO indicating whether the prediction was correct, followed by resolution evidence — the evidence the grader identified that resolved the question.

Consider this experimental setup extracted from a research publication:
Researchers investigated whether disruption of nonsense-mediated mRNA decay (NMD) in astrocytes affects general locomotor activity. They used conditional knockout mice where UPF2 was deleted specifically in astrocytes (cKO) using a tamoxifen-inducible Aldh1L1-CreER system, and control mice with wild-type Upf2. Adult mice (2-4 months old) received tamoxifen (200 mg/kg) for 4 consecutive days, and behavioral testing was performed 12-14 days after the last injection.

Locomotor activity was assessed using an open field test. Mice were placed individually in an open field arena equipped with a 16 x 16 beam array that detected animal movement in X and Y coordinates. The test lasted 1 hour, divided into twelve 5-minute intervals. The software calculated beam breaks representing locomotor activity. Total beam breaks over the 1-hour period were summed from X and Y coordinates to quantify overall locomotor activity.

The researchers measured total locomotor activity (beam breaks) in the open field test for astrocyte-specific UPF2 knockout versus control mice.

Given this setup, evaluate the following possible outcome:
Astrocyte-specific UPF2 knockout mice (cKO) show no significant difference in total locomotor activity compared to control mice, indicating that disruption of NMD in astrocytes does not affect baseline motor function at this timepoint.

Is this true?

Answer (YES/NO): YES